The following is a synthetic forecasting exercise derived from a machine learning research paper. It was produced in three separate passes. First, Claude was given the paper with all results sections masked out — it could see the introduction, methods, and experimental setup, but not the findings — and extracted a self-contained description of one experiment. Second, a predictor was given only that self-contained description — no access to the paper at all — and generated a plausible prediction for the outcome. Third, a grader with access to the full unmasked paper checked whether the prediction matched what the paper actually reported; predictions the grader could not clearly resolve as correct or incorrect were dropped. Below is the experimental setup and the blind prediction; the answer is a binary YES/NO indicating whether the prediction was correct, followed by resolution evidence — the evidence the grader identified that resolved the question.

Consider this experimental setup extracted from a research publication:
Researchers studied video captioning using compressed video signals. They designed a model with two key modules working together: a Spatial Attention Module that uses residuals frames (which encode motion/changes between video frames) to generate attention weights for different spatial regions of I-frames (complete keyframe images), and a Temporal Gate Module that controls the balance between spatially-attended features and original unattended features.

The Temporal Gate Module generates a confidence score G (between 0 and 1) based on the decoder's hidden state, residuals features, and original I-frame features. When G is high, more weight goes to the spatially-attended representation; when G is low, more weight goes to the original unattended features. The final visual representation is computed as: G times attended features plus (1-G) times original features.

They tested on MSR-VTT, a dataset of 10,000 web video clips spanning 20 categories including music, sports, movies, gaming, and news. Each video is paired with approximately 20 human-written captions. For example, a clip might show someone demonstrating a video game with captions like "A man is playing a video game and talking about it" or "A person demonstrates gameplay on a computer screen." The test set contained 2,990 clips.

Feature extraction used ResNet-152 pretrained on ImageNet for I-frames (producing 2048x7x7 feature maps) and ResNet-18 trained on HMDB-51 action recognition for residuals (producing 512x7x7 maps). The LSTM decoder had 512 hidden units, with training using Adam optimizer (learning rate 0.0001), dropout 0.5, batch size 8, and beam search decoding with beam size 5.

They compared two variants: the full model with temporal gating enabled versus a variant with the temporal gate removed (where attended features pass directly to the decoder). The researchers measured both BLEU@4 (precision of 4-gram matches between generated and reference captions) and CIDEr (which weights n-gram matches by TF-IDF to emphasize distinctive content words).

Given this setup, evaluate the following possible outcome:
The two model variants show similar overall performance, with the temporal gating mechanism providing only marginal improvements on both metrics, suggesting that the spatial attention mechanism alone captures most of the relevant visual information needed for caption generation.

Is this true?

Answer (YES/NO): NO